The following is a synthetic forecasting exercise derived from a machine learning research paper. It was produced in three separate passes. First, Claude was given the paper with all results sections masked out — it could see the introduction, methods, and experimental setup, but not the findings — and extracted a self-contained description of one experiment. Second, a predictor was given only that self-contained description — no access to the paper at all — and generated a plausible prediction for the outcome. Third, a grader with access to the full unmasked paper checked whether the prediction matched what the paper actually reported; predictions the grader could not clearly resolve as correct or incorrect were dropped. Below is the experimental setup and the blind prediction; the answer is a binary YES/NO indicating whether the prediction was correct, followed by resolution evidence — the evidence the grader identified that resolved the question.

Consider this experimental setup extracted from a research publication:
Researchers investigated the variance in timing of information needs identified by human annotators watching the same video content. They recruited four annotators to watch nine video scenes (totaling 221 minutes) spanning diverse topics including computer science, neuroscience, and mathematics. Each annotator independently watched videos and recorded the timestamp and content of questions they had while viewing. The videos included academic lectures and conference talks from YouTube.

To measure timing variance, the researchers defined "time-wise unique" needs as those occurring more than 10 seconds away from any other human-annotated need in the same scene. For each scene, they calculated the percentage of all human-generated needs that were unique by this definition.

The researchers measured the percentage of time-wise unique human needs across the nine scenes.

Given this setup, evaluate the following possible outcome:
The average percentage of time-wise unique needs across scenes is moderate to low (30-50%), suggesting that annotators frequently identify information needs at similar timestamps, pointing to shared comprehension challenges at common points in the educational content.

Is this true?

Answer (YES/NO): NO